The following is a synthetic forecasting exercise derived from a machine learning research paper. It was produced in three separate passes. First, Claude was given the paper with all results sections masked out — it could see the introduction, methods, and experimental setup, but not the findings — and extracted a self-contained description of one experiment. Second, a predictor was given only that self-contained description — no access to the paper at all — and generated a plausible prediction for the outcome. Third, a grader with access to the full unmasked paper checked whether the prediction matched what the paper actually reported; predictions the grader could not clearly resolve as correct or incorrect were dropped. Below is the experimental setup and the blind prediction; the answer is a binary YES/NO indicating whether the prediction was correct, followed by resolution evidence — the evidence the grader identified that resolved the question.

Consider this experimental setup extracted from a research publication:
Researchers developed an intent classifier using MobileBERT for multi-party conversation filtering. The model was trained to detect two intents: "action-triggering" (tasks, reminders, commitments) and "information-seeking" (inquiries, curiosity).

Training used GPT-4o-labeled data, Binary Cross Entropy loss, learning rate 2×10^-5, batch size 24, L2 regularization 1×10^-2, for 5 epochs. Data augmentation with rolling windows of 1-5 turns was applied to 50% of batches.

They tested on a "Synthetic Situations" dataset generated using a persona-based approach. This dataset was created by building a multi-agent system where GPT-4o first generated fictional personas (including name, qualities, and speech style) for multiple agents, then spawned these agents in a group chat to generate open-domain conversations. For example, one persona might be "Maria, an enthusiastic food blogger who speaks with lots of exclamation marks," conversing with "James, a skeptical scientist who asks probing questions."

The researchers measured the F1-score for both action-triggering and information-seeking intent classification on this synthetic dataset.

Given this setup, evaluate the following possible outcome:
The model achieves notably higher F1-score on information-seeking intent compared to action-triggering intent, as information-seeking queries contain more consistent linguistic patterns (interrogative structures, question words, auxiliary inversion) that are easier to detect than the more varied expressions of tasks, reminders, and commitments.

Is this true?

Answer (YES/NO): NO